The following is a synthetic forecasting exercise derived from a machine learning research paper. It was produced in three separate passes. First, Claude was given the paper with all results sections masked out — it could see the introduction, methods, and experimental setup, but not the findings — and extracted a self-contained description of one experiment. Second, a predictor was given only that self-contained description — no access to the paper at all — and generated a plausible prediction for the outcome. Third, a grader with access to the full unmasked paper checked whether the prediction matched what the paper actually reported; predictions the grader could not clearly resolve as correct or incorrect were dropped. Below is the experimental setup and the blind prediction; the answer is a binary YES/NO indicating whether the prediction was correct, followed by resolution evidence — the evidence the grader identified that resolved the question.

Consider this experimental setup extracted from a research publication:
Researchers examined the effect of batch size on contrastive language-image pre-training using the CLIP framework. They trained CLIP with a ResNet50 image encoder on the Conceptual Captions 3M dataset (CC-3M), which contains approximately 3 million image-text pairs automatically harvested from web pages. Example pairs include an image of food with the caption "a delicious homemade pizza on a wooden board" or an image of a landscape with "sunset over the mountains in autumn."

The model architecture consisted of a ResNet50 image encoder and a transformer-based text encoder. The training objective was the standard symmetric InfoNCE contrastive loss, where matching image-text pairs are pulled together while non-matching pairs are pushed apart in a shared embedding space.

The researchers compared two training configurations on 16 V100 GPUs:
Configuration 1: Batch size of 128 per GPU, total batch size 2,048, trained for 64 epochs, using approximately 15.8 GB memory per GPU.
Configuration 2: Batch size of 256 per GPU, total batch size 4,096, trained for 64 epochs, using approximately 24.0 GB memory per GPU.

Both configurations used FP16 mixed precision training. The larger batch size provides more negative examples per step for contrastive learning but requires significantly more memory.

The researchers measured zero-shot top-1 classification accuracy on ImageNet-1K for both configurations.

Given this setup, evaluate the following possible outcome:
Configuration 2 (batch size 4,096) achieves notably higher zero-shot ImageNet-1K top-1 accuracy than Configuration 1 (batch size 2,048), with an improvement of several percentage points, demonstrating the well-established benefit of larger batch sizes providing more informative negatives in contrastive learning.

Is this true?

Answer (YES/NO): NO